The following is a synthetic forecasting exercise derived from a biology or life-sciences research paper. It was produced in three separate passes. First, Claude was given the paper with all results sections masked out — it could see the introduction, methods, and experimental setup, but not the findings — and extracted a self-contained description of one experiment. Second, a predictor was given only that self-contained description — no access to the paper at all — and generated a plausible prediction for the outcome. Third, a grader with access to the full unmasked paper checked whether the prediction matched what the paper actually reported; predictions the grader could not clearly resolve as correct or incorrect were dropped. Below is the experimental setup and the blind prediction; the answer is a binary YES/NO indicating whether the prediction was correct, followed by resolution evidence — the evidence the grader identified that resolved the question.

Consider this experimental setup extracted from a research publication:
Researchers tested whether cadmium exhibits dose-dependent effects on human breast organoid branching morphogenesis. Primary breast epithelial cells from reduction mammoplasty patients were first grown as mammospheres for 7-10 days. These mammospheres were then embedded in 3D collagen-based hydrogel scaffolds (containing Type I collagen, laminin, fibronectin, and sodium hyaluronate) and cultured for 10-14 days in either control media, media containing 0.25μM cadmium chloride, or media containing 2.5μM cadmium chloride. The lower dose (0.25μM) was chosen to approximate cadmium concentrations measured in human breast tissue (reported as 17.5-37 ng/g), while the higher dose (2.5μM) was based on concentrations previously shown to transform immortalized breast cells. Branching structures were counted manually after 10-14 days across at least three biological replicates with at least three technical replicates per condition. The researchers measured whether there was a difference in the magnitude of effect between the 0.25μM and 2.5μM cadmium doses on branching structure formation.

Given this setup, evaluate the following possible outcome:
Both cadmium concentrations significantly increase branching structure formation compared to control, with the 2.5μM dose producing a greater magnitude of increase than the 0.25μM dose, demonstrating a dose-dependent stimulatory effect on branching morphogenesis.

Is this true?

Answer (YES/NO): NO